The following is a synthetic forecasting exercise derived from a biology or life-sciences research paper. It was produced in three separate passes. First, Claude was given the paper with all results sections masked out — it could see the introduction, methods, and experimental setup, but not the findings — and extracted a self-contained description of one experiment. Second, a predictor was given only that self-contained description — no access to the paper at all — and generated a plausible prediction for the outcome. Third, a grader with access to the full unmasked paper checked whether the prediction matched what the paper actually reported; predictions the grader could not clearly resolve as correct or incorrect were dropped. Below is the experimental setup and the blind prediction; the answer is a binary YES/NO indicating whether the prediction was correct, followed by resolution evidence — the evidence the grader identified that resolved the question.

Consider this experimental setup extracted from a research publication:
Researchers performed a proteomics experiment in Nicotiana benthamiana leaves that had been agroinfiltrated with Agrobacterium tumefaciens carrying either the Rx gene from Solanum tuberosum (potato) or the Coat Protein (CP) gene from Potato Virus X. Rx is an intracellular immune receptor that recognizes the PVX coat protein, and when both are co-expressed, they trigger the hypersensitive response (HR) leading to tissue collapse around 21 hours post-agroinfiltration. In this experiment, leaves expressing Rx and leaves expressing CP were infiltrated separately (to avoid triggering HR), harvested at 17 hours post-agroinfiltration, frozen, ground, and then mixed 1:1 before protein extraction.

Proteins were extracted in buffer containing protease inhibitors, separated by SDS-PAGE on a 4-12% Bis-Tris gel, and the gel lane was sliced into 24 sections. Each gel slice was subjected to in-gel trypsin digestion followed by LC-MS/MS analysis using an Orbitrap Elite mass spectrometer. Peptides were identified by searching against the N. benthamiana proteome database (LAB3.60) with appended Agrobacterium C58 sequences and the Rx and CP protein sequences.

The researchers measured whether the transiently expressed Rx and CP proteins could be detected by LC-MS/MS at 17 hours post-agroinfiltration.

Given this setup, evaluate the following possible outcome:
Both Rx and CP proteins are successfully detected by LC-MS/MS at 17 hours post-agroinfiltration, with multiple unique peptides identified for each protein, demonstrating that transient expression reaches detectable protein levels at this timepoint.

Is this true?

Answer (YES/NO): NO